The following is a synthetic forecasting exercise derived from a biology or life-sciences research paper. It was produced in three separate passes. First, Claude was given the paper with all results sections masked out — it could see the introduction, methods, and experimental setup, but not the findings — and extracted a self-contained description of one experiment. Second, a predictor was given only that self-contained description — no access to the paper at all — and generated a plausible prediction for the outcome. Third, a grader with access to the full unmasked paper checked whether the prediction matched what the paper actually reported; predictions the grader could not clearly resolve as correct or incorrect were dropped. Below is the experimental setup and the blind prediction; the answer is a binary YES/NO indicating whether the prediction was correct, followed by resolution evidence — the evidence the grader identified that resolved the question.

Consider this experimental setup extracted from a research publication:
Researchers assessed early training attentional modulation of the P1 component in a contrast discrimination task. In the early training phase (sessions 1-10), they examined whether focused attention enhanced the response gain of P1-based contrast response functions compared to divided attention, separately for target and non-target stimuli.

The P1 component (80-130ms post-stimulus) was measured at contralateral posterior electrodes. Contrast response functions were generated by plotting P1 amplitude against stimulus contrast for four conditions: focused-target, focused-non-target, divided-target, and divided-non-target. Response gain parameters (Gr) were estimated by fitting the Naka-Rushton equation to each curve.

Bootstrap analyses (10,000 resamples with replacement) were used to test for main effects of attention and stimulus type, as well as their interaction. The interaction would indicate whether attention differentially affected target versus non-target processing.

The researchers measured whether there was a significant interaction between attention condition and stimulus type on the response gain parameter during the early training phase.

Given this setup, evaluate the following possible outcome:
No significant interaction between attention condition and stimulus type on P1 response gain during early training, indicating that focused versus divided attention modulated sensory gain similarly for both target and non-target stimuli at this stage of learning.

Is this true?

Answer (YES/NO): NO